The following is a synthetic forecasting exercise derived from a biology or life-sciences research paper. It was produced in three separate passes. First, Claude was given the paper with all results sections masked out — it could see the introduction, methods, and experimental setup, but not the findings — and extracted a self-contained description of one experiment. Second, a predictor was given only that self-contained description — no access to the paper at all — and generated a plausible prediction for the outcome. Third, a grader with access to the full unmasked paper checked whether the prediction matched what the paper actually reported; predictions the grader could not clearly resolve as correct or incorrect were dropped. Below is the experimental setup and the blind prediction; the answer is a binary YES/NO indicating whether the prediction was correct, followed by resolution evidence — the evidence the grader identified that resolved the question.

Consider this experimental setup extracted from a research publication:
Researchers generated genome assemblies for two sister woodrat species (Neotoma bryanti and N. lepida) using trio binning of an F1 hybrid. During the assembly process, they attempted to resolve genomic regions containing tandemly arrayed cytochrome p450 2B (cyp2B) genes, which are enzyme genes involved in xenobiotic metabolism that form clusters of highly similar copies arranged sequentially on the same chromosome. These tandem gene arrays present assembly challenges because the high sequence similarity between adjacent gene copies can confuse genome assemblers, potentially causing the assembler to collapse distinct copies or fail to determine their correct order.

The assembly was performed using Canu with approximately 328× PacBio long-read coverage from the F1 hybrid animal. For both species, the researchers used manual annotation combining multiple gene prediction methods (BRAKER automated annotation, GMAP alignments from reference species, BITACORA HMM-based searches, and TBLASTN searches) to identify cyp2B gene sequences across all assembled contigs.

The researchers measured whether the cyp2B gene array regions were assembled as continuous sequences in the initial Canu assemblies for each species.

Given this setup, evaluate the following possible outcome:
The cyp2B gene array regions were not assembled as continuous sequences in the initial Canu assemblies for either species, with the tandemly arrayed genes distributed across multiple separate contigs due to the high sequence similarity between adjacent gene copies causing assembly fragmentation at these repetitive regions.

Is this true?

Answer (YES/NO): NO